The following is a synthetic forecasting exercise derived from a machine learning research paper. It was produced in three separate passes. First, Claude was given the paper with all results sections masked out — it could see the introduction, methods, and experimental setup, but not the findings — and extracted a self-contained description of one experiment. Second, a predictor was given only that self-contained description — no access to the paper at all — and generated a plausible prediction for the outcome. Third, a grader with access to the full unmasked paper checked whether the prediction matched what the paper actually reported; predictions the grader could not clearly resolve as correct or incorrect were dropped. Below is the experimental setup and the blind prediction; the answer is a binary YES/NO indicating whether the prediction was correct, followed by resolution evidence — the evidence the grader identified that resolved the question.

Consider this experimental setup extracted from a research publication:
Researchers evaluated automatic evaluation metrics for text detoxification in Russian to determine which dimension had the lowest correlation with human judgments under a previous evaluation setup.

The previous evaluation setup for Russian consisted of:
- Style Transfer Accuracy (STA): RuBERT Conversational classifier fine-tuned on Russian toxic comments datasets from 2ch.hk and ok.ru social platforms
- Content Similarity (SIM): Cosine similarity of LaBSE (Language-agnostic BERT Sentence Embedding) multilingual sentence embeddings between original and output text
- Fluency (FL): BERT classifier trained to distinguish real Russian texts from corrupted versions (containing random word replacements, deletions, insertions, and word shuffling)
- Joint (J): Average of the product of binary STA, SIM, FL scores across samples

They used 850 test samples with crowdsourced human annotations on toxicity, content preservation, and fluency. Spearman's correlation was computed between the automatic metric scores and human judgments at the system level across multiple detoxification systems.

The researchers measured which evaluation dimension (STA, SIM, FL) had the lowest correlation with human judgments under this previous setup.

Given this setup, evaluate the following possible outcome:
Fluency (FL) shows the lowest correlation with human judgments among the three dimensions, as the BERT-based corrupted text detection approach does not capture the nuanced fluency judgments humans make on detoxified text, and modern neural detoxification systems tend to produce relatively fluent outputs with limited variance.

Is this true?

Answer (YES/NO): YES